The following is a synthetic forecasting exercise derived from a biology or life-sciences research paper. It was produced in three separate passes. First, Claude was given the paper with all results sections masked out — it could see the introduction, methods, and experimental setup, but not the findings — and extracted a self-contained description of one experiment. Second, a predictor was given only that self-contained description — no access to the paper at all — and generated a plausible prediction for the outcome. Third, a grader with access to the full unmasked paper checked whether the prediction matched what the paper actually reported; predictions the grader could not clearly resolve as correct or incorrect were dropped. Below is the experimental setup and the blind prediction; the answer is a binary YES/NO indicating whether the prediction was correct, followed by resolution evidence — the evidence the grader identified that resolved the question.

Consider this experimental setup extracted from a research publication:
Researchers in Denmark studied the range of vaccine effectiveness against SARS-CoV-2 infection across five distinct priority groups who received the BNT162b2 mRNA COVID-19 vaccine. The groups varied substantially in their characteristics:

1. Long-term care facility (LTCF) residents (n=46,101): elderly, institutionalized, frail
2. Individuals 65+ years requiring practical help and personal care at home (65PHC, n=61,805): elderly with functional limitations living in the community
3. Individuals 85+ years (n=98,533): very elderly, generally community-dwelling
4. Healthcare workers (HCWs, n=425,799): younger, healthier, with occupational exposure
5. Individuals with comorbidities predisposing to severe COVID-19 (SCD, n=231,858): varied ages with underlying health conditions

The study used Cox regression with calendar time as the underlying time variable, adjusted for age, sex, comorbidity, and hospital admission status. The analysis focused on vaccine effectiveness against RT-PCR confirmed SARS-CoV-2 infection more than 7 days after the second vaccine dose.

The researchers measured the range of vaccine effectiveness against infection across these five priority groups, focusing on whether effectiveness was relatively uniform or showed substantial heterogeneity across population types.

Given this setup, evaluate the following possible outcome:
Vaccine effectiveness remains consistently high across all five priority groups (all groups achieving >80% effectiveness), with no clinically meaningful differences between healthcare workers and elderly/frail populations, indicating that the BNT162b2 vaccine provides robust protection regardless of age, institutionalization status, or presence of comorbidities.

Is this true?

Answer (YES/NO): NO